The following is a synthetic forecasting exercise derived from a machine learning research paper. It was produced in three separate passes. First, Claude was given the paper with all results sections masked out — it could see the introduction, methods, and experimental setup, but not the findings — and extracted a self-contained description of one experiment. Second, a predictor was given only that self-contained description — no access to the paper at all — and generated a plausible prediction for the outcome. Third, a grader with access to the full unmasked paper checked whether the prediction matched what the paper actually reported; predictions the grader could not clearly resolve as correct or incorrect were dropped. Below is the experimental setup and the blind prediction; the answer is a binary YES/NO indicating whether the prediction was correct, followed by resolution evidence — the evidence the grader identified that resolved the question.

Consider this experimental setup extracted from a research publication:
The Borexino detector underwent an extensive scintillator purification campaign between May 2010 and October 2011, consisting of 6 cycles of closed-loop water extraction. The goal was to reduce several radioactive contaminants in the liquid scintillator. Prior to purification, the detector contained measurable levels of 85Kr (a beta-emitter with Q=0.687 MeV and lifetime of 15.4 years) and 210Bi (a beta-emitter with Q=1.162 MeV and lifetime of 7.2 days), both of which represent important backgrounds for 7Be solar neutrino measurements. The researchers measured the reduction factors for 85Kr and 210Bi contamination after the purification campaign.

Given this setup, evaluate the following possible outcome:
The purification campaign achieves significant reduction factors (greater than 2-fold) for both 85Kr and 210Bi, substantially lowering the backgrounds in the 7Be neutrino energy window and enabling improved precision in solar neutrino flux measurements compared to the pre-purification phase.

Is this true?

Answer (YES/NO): YES